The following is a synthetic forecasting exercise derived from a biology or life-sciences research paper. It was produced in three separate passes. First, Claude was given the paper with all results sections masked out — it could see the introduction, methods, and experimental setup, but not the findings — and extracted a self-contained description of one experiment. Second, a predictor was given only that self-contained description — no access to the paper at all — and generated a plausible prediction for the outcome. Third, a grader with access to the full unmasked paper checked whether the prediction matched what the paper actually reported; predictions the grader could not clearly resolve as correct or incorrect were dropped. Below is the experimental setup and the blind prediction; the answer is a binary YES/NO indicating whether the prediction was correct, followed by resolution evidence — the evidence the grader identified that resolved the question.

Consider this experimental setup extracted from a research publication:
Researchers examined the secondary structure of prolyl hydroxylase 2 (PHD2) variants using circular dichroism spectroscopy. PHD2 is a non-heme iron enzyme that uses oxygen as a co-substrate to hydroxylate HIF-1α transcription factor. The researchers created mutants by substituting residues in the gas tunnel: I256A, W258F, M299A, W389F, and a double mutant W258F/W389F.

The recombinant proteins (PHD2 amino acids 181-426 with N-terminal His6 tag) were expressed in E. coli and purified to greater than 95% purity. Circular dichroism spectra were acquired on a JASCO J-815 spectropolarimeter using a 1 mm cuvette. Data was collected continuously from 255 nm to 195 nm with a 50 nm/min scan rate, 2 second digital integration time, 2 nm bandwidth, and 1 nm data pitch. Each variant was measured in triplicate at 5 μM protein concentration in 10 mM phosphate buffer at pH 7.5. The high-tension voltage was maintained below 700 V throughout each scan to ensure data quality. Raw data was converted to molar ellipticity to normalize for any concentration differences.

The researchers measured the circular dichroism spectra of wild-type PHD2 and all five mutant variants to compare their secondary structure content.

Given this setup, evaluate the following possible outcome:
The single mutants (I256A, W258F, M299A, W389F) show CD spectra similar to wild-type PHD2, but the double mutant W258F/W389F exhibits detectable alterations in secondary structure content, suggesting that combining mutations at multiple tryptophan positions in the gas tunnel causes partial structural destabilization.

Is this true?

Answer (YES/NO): NO